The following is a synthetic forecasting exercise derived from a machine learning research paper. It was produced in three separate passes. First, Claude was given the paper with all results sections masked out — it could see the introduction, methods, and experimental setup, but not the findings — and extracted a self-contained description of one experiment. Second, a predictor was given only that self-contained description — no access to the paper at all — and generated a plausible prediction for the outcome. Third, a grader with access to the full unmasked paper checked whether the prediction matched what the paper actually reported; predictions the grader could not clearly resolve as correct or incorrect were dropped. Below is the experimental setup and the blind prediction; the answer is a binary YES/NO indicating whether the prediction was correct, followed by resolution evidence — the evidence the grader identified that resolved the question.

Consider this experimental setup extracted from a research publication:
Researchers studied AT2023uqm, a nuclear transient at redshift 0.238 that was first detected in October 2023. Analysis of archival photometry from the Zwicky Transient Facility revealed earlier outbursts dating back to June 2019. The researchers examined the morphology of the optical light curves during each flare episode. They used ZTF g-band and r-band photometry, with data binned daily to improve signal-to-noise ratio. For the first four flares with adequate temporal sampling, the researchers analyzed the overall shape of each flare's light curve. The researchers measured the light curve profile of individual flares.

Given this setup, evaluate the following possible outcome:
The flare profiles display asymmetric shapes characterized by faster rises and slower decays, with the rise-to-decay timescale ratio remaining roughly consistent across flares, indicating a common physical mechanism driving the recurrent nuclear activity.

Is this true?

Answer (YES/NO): NO